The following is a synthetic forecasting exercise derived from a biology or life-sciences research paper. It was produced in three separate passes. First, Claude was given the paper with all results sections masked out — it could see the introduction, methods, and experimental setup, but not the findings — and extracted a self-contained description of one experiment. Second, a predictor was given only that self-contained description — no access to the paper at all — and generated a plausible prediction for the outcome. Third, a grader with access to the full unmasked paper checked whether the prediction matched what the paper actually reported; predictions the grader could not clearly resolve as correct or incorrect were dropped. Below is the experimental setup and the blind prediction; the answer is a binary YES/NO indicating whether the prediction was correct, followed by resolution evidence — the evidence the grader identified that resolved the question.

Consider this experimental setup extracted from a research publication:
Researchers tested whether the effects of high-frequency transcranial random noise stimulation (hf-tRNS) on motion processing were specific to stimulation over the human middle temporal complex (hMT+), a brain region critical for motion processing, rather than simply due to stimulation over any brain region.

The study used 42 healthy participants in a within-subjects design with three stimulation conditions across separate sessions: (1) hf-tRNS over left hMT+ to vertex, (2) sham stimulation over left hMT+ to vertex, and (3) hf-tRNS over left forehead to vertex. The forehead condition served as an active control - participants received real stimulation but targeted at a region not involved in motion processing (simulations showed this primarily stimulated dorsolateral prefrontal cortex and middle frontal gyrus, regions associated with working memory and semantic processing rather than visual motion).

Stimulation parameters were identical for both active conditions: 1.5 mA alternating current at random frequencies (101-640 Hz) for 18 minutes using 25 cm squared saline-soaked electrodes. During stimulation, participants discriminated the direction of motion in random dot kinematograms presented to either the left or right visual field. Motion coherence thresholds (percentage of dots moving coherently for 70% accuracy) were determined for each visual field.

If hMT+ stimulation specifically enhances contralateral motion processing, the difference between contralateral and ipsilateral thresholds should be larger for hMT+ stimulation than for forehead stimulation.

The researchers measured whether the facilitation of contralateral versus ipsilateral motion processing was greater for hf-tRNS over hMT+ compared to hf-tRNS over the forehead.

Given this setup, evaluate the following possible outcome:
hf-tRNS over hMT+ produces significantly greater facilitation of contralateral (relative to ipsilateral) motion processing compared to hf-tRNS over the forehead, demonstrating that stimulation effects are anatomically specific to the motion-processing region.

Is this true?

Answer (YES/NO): NO